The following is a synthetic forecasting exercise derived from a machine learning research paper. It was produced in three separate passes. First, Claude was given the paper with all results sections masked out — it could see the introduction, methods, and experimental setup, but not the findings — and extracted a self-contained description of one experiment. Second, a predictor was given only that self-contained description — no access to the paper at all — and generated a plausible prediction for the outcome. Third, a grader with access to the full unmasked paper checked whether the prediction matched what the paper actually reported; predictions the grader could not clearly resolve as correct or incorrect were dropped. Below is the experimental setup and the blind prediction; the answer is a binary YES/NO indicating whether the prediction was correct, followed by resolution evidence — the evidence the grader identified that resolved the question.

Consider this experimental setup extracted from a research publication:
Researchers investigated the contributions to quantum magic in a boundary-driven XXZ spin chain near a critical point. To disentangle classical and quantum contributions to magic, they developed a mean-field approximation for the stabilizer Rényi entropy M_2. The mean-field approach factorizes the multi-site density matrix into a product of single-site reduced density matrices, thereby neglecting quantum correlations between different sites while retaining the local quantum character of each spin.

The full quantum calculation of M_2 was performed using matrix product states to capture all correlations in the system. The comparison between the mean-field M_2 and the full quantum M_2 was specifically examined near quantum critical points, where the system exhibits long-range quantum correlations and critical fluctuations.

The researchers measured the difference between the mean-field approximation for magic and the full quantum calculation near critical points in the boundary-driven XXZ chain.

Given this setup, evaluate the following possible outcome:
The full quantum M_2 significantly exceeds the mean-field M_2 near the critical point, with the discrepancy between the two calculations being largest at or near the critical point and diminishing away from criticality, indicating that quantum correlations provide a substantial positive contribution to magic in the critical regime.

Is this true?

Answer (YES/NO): NO